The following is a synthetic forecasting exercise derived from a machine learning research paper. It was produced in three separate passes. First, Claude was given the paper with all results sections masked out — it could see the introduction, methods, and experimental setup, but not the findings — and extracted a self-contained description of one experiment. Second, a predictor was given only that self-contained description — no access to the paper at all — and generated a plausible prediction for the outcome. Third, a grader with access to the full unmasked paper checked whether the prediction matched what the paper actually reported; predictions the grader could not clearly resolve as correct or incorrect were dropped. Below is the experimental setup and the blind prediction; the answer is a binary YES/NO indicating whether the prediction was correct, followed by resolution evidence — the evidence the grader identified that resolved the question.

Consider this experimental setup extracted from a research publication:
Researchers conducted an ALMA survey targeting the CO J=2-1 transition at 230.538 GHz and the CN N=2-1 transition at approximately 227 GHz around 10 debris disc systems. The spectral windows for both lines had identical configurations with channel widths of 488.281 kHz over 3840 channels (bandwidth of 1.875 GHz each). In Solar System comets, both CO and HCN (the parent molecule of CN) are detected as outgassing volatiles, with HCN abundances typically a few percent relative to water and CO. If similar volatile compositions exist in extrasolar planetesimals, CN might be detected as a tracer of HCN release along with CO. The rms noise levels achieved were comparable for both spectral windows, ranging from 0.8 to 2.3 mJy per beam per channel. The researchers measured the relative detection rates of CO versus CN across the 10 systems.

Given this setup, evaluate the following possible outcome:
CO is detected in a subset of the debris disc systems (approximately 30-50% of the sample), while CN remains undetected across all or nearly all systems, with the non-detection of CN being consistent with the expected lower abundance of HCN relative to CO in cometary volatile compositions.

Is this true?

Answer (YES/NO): YES